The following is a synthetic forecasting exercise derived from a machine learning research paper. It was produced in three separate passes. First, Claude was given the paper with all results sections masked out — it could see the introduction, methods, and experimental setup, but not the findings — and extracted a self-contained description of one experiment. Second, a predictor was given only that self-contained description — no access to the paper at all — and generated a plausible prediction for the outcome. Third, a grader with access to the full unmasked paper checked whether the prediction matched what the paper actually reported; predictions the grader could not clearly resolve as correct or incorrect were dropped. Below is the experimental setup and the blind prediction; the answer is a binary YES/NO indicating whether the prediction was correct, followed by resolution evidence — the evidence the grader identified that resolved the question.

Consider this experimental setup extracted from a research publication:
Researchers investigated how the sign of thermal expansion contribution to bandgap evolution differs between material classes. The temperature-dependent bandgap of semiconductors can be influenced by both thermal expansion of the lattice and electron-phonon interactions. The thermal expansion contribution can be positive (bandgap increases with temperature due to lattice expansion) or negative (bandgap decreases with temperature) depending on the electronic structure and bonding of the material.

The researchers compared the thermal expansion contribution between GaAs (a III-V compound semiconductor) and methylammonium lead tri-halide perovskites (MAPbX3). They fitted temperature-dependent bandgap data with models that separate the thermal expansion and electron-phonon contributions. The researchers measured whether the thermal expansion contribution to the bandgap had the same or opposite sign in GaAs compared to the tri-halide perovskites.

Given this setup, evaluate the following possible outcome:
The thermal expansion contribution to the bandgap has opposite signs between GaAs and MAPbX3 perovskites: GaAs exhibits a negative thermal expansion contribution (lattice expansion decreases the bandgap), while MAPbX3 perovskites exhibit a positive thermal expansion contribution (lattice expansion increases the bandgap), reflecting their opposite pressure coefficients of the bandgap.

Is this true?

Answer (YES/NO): YES